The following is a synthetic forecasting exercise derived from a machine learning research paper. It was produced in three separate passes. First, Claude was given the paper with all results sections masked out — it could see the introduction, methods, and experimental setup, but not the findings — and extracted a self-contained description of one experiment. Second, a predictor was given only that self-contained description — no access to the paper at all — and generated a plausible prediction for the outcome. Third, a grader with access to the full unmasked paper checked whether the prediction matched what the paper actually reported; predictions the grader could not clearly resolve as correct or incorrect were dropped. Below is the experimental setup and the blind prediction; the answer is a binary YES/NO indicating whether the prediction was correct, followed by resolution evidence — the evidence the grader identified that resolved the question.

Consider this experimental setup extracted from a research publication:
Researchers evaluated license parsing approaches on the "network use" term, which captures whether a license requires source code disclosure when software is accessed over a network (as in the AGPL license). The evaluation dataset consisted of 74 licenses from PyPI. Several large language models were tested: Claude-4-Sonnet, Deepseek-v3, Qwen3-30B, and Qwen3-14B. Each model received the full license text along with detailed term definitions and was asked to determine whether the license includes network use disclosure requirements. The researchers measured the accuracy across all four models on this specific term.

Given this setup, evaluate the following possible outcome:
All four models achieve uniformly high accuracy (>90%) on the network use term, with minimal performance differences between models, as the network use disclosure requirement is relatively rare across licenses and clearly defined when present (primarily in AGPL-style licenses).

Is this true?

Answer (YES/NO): YES